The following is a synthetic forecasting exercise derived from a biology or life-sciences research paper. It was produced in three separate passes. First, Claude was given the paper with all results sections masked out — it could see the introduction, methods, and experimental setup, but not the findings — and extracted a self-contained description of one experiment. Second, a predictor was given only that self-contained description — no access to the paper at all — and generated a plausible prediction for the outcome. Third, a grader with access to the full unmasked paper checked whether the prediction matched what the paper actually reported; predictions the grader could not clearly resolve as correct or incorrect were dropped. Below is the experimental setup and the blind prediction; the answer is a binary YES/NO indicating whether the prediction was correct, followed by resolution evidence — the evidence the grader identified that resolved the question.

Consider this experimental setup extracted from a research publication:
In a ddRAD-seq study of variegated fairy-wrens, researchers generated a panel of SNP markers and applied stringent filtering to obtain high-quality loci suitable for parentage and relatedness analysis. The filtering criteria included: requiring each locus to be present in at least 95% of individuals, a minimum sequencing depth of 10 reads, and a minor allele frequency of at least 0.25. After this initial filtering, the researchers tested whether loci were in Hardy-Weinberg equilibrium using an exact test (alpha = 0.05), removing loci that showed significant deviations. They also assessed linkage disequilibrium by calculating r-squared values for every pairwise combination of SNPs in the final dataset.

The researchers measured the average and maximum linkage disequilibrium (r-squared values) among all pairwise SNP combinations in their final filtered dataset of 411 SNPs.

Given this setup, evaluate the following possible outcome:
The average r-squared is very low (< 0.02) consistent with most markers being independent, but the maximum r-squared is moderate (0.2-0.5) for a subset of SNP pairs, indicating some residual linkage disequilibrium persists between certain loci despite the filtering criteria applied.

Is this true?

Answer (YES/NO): NO